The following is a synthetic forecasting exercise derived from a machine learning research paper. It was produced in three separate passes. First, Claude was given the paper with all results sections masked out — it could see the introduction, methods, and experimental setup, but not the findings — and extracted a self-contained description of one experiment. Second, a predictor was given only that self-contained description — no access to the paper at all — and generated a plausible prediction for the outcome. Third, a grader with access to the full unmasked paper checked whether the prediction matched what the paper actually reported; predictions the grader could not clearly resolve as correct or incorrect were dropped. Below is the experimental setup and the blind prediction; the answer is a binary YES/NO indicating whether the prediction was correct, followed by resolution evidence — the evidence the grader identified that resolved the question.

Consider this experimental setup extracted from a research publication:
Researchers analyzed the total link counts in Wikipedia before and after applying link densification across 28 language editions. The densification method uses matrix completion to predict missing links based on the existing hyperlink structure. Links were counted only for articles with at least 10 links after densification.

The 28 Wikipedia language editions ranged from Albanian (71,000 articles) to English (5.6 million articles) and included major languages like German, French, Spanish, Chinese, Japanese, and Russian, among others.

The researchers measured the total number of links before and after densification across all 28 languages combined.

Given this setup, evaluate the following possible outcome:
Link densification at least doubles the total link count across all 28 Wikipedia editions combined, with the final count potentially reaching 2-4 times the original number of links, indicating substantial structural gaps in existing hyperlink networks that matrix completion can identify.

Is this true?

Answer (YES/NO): YES